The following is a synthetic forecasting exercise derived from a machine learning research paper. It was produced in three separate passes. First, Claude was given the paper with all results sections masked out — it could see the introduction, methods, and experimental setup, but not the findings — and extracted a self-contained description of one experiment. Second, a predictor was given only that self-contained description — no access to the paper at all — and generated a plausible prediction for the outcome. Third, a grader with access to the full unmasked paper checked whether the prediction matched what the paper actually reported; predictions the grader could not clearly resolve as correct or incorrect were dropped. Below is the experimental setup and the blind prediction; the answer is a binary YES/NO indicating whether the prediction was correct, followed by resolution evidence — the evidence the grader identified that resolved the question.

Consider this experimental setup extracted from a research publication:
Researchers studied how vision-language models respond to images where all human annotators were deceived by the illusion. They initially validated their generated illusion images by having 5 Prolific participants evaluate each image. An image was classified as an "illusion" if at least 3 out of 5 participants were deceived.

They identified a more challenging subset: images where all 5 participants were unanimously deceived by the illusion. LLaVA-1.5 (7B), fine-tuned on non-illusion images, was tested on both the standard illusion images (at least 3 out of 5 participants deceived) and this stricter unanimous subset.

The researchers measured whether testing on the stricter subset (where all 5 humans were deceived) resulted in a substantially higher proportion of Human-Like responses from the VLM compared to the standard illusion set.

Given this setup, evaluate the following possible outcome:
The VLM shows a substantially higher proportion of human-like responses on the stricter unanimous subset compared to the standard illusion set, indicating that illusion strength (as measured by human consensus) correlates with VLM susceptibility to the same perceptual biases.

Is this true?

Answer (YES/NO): NO